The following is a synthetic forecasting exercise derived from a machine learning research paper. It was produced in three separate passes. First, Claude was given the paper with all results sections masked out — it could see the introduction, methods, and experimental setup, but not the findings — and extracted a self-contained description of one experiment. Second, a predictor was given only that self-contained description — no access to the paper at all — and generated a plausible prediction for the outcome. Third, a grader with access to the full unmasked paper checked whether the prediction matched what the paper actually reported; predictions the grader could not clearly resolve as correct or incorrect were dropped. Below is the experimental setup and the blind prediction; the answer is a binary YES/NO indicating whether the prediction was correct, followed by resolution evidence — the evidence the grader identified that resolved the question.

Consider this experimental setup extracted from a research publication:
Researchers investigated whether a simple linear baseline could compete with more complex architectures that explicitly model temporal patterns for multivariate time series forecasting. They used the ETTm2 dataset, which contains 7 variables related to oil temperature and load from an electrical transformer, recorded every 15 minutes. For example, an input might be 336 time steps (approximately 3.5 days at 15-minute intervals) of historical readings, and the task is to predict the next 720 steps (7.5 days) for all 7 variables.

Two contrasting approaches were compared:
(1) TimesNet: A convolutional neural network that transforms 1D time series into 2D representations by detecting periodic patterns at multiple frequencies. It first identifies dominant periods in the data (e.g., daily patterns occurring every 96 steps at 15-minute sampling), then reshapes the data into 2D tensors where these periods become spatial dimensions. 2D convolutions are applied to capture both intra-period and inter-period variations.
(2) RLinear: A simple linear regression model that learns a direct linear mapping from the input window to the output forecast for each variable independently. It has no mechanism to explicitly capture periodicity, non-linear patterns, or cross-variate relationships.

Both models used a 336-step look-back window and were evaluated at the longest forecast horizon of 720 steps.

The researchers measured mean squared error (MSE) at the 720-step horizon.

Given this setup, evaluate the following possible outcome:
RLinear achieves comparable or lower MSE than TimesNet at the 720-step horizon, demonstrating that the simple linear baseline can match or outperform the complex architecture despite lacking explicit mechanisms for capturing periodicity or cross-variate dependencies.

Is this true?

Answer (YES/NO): YES